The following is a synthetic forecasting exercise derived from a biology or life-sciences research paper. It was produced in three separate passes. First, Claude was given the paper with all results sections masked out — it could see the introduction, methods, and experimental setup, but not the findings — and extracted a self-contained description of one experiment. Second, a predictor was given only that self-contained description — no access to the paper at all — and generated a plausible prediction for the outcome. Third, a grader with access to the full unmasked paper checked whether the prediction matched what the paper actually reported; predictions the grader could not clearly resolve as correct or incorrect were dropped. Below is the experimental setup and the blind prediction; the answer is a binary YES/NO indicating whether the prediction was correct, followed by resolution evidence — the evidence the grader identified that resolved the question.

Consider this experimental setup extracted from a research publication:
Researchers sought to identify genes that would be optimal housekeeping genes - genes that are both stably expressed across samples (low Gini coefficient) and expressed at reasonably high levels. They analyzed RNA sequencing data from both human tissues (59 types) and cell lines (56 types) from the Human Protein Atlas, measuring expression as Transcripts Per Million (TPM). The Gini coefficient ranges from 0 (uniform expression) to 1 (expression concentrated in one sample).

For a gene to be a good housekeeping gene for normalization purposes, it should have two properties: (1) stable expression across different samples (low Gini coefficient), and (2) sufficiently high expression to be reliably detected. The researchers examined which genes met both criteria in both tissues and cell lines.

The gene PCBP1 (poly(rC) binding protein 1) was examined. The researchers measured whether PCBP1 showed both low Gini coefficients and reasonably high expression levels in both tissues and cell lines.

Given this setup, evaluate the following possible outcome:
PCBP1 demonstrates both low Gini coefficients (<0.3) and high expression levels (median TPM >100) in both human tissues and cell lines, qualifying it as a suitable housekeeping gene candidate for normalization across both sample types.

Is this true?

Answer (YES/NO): YES